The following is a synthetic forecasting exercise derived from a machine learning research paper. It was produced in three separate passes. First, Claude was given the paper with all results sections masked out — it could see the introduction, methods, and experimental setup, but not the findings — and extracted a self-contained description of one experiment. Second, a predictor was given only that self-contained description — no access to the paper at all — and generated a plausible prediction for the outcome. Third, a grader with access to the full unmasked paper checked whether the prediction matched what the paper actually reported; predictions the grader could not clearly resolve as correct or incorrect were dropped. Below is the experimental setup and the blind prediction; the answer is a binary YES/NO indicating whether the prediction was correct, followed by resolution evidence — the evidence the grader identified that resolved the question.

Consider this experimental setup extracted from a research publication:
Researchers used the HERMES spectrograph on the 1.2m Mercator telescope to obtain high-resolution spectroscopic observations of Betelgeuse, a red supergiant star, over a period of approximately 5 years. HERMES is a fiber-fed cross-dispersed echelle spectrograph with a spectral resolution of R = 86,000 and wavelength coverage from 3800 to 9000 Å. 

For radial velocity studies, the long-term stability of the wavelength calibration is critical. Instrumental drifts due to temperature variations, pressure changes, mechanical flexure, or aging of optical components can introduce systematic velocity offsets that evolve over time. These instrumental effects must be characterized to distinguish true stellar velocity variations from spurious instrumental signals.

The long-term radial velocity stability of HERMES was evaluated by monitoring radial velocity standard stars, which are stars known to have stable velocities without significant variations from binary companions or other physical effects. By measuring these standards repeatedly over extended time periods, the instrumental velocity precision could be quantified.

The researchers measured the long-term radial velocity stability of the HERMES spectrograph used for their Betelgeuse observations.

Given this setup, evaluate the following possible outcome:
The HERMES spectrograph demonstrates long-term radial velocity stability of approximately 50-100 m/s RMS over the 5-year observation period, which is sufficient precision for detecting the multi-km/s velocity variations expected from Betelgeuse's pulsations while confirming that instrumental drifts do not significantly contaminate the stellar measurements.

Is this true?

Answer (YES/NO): YES